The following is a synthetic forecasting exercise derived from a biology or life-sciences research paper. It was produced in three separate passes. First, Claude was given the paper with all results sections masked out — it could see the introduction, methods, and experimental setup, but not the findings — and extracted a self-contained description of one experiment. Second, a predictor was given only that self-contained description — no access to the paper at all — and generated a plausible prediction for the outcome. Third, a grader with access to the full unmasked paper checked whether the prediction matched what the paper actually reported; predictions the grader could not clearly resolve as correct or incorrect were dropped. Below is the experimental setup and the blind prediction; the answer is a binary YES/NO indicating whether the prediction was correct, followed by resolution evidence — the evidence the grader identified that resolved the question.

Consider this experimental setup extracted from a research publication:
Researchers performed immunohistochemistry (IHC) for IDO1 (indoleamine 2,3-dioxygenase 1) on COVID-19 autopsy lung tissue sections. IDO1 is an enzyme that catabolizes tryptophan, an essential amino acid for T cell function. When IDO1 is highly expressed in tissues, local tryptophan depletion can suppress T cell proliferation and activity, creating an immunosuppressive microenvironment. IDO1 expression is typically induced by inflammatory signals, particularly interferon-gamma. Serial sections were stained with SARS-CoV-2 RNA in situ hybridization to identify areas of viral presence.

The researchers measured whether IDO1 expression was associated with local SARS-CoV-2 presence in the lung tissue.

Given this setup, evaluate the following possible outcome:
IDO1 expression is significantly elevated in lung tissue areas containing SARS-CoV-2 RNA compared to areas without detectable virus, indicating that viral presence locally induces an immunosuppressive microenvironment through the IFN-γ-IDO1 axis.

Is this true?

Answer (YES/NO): YES